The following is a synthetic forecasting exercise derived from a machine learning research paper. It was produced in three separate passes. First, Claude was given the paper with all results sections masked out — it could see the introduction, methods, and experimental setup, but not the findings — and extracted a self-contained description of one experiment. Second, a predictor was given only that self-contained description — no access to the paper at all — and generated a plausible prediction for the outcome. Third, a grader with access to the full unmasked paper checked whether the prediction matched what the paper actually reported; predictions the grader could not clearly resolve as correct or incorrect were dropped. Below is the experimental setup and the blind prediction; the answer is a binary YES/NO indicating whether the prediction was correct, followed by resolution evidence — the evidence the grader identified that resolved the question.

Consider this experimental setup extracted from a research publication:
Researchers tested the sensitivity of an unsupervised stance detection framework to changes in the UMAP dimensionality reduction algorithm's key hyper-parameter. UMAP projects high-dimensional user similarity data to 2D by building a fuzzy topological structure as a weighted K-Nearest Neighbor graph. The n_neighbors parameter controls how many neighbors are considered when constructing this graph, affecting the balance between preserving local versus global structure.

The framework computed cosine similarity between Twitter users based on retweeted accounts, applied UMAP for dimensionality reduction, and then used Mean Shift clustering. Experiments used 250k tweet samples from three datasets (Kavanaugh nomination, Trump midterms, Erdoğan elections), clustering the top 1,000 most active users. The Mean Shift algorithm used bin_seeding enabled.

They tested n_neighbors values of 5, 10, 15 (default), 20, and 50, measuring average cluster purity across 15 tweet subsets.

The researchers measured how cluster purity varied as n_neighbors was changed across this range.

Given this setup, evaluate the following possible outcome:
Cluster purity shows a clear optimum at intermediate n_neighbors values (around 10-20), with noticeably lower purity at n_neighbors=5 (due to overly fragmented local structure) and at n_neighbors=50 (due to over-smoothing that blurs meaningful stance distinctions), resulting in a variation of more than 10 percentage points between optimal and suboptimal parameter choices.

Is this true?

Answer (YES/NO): NO